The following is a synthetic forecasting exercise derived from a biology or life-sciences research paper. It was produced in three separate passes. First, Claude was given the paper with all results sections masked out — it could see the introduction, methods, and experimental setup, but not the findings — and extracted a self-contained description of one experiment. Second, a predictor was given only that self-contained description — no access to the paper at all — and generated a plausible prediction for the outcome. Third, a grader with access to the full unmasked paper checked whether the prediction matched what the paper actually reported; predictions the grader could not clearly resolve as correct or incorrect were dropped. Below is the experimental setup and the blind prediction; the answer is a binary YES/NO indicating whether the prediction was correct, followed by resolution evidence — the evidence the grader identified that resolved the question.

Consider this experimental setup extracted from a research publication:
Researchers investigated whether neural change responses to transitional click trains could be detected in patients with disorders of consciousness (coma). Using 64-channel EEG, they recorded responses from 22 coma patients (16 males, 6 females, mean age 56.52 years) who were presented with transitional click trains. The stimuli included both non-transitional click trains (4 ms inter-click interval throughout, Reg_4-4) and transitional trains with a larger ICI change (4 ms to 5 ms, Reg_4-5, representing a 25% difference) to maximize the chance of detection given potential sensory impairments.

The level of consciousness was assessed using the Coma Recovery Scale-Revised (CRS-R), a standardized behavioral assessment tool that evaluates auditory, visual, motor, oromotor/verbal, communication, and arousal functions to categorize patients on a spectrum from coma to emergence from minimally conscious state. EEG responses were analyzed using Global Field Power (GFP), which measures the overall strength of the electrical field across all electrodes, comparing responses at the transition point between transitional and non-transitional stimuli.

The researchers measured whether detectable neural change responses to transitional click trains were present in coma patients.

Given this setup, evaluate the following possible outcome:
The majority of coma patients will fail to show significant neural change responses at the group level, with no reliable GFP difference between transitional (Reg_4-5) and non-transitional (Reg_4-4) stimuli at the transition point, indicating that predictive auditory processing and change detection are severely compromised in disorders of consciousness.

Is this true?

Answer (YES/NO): YES